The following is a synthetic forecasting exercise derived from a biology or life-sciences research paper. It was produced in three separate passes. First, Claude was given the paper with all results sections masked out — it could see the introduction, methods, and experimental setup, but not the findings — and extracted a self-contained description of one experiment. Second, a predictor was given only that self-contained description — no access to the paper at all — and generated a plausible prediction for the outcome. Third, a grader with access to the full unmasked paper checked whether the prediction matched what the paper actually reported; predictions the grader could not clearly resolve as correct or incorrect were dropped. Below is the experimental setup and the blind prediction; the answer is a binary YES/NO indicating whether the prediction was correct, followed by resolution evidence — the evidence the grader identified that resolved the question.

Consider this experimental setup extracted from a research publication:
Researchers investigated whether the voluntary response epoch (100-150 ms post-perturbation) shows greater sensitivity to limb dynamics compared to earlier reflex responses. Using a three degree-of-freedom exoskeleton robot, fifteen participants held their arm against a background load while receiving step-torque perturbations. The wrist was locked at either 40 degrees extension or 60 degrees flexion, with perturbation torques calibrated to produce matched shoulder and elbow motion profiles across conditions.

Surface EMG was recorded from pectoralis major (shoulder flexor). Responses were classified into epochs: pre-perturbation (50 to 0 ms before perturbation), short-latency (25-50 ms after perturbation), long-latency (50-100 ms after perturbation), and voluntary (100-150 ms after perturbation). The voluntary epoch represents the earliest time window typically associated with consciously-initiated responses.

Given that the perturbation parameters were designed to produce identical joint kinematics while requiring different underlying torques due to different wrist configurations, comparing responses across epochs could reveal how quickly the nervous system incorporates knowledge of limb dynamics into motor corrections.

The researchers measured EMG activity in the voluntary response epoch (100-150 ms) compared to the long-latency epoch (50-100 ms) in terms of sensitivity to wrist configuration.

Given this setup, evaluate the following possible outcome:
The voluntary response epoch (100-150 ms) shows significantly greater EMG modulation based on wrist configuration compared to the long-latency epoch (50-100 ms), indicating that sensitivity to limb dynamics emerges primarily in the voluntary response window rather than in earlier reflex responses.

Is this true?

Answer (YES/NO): NO